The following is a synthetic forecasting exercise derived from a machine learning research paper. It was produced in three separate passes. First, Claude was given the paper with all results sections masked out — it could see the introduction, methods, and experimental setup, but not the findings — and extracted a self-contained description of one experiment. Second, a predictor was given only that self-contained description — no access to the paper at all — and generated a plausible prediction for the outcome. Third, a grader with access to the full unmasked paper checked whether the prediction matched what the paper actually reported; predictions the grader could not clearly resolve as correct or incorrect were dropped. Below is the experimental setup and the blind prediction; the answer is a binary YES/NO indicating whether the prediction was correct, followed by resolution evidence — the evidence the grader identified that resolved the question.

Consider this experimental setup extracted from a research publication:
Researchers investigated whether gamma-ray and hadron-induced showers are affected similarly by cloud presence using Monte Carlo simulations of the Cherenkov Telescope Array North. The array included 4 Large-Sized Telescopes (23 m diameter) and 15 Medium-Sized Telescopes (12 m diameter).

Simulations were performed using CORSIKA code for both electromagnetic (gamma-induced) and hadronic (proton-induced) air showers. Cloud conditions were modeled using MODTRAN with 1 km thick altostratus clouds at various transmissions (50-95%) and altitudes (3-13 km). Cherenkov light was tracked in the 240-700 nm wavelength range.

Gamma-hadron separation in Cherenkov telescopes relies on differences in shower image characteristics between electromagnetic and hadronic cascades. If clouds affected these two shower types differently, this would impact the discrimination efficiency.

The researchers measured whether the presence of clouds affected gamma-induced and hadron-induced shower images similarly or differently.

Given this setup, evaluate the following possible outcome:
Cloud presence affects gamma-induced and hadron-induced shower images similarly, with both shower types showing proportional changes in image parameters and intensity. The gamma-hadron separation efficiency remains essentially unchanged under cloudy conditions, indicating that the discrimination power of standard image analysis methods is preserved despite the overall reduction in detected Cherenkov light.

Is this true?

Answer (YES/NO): NO